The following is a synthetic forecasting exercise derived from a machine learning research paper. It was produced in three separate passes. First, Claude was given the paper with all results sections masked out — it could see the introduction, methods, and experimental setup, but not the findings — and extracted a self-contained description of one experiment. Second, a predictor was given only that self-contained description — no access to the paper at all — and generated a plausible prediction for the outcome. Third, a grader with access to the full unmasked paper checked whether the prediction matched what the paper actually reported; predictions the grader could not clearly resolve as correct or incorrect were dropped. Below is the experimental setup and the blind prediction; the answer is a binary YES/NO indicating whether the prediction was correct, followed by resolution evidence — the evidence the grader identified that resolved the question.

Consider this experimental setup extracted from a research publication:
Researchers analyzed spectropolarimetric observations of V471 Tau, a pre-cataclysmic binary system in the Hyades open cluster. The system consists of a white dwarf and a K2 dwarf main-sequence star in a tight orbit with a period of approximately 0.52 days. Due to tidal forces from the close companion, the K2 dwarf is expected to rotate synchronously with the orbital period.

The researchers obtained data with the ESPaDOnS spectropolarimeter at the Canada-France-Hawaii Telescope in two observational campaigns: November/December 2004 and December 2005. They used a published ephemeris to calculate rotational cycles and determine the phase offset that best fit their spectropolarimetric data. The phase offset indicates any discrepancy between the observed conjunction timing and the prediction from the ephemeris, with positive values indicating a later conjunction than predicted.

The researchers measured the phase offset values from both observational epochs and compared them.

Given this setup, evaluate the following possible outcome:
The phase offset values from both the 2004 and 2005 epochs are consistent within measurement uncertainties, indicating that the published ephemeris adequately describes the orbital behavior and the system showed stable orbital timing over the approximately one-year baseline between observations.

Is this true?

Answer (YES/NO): YES